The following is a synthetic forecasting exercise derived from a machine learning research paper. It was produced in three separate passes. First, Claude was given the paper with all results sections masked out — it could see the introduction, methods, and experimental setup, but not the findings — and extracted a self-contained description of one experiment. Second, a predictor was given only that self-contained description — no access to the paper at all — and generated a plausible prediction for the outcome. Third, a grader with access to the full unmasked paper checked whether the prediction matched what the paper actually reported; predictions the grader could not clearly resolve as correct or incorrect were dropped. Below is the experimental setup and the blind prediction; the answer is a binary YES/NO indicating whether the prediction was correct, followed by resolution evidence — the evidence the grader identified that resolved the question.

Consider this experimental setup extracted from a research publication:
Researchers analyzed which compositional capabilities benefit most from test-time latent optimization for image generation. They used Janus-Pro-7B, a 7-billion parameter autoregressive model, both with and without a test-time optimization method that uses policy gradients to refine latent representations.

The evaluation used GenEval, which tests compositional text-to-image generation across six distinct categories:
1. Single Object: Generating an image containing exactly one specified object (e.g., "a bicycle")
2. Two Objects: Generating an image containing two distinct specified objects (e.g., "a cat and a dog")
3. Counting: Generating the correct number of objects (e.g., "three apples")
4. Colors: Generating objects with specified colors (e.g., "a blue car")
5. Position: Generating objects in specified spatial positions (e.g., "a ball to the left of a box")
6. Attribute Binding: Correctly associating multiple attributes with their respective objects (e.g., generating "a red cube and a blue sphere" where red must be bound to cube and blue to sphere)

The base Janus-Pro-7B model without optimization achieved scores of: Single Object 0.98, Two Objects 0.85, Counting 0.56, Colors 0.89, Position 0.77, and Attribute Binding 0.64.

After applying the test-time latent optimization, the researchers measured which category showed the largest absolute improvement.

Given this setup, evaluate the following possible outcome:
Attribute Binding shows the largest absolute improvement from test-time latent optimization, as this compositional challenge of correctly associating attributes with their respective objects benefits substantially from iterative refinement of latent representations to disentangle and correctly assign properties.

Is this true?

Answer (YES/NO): NO